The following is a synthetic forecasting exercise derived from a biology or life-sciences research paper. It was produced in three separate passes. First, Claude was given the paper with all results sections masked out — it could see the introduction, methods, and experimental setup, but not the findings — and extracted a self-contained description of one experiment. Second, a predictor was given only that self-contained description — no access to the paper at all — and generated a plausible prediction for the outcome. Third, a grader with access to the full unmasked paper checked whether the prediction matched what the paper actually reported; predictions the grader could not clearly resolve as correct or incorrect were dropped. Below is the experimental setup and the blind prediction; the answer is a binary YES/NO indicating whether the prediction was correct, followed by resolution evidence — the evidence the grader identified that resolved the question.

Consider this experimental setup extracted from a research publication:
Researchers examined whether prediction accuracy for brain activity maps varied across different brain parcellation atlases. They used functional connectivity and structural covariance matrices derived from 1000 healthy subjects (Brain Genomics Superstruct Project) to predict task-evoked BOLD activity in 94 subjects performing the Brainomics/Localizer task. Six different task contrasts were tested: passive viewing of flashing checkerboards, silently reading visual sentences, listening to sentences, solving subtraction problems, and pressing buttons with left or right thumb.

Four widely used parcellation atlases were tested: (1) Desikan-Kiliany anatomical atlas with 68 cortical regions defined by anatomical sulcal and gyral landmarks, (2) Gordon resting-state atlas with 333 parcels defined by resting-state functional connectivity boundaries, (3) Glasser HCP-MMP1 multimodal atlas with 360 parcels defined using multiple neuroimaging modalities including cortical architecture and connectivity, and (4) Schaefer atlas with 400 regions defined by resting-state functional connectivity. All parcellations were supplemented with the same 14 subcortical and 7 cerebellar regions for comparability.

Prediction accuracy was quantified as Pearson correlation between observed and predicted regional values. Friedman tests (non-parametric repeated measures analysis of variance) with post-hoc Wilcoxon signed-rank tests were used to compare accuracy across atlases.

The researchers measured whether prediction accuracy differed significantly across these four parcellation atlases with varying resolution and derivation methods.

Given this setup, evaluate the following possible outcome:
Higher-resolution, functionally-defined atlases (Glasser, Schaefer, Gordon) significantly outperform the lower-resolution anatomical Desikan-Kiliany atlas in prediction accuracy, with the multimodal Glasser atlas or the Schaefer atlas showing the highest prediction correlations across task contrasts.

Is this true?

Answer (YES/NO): NO